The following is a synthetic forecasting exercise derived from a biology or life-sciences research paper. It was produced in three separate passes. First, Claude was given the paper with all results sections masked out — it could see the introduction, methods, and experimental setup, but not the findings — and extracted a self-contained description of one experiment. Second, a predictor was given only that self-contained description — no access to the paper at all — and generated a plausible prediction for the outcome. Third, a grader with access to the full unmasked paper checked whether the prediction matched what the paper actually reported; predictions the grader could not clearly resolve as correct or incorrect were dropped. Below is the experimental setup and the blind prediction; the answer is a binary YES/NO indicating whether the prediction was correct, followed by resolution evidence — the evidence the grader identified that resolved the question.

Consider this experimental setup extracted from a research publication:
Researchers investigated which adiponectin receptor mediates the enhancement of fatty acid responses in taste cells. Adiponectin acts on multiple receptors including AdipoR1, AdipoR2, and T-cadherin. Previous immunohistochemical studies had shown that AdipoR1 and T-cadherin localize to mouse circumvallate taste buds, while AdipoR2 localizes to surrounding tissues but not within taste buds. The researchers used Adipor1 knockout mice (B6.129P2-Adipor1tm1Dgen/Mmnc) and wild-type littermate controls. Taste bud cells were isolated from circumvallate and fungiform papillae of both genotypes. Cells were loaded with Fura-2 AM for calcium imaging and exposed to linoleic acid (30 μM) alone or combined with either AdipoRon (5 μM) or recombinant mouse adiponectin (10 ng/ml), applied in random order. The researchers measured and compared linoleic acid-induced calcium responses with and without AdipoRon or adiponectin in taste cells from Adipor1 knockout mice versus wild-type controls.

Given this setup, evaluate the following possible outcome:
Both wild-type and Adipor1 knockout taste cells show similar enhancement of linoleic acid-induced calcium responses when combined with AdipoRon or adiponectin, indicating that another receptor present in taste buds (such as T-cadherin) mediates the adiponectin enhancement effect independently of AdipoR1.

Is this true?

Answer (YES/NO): NO